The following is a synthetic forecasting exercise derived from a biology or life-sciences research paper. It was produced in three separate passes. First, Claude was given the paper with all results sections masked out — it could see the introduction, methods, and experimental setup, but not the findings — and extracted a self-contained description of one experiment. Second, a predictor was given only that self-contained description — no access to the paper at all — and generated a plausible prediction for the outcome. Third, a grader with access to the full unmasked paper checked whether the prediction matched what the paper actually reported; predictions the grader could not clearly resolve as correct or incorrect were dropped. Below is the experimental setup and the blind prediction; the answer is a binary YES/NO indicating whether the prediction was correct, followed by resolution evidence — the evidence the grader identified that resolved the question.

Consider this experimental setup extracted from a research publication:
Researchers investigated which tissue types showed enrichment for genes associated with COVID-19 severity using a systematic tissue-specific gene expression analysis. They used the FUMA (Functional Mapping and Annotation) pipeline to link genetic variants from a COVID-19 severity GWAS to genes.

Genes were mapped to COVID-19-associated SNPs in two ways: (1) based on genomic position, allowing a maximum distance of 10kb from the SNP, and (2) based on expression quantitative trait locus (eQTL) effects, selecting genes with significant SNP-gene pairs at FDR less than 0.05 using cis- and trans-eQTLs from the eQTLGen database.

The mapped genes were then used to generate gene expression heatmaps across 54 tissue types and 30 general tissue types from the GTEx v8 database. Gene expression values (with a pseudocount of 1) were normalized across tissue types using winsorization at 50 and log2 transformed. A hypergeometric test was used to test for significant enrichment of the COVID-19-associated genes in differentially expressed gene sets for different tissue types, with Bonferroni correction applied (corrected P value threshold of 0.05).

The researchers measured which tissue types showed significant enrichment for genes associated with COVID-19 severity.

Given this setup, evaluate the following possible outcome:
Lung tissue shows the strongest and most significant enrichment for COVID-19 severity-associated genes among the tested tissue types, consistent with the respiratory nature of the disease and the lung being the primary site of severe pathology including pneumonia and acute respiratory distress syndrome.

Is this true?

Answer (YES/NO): NO